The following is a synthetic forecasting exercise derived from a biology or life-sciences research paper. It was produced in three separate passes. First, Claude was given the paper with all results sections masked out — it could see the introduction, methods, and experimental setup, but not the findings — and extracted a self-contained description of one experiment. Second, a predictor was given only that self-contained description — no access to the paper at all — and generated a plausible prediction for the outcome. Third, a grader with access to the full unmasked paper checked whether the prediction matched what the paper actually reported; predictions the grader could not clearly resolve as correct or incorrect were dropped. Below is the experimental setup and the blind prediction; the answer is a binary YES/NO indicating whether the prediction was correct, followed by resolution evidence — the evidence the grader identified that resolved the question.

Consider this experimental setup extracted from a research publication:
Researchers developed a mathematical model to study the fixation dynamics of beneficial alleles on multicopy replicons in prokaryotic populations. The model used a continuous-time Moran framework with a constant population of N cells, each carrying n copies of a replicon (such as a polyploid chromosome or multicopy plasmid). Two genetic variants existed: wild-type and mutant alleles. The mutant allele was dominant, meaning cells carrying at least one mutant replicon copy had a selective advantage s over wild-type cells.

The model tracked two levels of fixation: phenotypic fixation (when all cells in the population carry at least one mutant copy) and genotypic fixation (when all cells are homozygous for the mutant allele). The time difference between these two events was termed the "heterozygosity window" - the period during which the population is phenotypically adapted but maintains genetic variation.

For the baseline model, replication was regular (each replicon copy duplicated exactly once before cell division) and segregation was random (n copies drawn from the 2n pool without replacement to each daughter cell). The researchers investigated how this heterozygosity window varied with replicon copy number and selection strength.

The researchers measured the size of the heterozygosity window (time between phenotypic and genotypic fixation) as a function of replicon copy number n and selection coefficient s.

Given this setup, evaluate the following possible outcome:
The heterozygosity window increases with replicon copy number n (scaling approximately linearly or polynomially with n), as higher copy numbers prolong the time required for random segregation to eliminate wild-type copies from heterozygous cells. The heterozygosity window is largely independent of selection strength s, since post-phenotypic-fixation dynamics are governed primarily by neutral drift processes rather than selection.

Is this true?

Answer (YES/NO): NO